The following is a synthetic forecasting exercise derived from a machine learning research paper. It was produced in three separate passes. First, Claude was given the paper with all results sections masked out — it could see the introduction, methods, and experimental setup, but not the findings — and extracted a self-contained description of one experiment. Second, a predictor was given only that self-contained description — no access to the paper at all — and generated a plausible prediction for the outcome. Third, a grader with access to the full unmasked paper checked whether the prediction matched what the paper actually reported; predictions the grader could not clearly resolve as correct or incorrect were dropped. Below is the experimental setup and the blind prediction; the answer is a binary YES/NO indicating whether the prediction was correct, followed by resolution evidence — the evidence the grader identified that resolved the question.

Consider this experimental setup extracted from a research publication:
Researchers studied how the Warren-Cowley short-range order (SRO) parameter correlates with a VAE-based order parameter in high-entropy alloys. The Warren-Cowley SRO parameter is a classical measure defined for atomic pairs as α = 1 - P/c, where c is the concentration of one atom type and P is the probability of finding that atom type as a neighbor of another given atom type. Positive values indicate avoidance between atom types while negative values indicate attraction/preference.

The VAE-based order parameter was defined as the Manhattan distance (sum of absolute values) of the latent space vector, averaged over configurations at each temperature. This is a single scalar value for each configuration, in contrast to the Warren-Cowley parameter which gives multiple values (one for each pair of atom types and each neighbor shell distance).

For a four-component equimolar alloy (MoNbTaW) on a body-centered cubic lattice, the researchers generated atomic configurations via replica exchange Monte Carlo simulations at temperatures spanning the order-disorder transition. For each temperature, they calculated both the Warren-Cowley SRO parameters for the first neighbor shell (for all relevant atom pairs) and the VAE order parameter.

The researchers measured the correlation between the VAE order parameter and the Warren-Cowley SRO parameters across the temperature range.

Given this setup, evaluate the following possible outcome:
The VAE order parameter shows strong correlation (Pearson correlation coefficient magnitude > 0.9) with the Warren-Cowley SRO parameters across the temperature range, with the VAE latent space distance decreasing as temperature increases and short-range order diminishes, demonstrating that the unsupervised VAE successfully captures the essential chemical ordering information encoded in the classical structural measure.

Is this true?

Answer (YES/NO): NO